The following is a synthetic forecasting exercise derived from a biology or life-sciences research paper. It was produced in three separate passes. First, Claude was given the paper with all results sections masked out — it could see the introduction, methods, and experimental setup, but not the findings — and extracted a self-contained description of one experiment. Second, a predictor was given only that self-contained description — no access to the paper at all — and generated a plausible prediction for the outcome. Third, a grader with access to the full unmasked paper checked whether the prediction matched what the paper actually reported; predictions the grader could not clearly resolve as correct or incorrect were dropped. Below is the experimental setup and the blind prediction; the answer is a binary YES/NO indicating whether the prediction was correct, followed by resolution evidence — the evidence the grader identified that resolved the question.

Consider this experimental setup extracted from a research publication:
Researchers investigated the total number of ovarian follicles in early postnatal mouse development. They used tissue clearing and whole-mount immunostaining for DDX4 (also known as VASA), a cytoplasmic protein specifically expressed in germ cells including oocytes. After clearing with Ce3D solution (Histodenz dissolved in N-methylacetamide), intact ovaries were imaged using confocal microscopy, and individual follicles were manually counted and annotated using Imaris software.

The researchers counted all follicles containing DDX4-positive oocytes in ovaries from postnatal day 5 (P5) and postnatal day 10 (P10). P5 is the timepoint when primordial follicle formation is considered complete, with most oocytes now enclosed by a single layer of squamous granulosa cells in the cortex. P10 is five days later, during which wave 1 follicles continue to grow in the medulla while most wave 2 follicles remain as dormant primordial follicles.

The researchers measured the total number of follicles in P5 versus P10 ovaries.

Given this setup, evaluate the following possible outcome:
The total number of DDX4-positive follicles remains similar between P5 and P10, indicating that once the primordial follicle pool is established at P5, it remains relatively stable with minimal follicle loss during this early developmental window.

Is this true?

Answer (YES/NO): YES